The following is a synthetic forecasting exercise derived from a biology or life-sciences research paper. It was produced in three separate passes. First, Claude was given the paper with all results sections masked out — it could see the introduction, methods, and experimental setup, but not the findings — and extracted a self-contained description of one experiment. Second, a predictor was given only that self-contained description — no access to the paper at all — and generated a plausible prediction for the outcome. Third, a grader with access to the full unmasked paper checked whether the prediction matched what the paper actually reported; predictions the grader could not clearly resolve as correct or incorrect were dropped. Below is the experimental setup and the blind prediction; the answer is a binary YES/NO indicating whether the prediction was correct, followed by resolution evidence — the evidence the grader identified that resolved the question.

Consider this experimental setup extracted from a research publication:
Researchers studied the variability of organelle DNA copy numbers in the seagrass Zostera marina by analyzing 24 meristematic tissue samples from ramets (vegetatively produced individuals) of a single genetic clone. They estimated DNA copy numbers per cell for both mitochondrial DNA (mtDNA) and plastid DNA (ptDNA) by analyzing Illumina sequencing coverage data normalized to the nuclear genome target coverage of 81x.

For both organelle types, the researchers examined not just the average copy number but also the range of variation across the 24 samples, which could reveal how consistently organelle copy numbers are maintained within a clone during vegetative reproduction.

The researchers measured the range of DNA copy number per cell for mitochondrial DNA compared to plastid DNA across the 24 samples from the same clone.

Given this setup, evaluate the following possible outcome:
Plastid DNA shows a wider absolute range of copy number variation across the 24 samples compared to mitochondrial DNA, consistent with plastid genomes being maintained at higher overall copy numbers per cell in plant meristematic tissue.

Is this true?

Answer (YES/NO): YES